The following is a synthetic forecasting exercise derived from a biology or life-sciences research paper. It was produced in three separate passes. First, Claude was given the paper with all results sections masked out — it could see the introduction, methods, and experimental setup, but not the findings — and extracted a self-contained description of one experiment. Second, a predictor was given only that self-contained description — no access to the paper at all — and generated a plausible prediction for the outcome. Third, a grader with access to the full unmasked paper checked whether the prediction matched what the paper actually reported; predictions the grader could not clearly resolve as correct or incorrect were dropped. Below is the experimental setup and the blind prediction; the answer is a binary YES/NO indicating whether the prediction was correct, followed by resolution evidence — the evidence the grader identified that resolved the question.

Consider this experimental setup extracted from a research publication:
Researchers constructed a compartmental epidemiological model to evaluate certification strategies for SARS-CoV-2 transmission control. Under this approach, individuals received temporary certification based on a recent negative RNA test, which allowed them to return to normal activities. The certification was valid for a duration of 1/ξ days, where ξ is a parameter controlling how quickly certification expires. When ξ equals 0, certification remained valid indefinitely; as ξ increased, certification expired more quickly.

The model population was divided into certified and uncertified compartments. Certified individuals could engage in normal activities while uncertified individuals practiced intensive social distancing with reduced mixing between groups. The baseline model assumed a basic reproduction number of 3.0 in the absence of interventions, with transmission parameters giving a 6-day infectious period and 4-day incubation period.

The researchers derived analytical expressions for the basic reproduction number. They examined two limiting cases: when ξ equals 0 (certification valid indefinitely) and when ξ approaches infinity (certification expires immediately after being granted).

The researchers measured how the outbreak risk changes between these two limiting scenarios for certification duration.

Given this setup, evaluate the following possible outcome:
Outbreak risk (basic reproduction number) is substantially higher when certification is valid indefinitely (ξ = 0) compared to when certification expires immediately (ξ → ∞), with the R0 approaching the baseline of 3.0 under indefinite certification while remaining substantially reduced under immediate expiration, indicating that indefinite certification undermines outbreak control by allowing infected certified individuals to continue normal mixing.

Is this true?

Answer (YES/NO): YES